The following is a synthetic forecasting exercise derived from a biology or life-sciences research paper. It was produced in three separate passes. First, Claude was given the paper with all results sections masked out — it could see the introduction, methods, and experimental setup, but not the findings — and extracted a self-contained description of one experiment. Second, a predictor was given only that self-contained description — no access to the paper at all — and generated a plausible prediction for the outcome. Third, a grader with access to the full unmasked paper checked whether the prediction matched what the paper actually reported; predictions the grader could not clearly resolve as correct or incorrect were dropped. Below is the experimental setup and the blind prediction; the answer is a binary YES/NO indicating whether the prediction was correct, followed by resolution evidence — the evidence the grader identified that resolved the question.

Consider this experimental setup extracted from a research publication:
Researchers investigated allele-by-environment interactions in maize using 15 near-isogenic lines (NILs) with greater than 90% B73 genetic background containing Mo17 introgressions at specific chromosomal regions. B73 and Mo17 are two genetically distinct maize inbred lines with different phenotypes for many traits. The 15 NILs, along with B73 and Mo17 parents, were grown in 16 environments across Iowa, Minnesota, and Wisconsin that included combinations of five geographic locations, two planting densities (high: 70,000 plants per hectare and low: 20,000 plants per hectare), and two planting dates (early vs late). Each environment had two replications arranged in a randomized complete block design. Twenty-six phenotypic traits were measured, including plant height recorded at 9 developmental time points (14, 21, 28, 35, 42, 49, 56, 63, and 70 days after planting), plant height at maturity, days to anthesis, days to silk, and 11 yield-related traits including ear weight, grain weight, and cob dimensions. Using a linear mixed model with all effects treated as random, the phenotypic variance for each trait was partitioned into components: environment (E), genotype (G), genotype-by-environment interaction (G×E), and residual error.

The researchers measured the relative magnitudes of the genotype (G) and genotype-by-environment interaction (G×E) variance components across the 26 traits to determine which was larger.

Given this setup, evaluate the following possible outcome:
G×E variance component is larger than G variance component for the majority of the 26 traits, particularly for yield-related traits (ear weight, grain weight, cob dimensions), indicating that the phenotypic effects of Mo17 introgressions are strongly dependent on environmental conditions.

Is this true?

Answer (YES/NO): NO